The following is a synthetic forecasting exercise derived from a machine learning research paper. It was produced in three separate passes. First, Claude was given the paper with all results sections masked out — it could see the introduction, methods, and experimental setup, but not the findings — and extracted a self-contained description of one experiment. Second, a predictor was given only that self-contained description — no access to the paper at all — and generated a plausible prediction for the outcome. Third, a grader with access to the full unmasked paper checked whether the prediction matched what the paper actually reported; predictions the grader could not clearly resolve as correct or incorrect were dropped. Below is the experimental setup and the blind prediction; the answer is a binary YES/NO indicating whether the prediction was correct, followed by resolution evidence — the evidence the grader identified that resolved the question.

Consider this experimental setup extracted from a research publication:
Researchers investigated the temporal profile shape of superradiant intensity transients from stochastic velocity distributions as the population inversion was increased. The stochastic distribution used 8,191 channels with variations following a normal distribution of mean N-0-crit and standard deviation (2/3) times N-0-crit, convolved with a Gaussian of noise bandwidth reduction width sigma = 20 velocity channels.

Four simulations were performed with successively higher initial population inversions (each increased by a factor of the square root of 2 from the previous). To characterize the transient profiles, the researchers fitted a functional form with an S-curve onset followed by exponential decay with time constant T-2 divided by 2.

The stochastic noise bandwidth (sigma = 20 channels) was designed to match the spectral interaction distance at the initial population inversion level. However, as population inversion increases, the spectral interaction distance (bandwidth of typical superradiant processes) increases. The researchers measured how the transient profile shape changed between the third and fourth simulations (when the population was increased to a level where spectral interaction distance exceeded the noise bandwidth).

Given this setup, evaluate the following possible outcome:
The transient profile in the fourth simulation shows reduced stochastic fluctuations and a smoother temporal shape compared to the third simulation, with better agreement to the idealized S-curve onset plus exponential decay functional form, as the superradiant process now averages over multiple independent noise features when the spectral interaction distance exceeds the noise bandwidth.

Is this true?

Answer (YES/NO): NO